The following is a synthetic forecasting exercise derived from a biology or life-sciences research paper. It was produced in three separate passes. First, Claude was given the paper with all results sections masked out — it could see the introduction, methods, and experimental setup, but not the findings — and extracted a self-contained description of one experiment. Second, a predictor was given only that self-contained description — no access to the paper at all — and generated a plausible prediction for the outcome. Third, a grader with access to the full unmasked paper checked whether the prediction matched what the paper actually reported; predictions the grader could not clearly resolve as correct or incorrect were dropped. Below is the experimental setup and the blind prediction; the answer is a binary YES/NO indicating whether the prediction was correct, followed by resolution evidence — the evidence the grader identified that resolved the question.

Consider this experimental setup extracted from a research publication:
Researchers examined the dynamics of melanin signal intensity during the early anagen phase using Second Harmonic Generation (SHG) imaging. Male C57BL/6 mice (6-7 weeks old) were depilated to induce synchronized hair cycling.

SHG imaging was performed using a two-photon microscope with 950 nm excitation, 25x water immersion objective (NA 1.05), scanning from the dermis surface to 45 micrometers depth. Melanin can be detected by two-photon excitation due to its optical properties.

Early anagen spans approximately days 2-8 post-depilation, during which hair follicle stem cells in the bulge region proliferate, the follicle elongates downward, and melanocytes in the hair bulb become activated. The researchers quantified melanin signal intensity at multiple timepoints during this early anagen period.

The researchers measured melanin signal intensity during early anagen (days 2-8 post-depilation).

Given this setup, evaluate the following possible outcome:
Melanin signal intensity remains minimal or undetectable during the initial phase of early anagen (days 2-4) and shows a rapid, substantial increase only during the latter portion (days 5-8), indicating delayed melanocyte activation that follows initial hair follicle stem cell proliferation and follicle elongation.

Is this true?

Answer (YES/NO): YES